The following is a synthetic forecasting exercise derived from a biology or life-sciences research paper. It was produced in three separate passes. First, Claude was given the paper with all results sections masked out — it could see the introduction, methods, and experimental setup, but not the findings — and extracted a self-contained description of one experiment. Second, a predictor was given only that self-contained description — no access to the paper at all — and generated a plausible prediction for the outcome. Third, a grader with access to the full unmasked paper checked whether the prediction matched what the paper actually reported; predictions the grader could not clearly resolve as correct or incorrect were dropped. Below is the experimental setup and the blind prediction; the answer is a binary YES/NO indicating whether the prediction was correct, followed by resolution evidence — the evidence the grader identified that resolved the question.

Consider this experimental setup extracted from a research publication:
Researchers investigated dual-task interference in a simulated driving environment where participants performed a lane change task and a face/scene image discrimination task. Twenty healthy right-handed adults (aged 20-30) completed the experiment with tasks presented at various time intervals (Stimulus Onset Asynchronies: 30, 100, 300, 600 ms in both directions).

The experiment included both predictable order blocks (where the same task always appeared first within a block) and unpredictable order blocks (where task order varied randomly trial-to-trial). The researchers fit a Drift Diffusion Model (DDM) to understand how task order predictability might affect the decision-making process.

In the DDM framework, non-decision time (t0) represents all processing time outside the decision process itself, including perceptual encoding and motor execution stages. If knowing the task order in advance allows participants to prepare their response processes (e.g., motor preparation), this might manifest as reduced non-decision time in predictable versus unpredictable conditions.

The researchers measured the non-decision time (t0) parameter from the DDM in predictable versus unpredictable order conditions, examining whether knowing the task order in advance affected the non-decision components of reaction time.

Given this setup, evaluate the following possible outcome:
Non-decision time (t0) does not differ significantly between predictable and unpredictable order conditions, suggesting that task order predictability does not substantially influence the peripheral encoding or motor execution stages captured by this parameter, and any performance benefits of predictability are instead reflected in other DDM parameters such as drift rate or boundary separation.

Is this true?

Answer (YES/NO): NO